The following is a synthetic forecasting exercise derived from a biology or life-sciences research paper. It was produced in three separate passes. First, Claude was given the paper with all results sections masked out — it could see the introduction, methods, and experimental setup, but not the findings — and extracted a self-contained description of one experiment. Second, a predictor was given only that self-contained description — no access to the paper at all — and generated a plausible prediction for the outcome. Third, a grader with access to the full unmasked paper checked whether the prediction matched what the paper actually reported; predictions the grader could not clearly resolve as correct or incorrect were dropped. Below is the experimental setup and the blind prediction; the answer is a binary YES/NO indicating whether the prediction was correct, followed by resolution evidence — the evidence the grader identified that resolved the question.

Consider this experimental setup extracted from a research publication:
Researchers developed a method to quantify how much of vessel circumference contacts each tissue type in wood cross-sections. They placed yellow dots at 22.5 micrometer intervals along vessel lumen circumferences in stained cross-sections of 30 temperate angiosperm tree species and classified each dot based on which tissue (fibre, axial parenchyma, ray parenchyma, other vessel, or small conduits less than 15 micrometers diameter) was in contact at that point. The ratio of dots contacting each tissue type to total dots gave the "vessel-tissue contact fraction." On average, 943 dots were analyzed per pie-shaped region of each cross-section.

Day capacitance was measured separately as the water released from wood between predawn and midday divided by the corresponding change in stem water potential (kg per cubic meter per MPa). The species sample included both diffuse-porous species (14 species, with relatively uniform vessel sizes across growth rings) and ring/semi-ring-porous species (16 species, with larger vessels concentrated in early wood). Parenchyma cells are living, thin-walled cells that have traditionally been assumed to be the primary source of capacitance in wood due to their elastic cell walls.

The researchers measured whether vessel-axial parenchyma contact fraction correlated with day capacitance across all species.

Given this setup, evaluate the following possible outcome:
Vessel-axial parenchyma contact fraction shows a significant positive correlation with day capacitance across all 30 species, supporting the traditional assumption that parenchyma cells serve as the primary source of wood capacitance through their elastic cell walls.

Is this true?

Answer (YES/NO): NO